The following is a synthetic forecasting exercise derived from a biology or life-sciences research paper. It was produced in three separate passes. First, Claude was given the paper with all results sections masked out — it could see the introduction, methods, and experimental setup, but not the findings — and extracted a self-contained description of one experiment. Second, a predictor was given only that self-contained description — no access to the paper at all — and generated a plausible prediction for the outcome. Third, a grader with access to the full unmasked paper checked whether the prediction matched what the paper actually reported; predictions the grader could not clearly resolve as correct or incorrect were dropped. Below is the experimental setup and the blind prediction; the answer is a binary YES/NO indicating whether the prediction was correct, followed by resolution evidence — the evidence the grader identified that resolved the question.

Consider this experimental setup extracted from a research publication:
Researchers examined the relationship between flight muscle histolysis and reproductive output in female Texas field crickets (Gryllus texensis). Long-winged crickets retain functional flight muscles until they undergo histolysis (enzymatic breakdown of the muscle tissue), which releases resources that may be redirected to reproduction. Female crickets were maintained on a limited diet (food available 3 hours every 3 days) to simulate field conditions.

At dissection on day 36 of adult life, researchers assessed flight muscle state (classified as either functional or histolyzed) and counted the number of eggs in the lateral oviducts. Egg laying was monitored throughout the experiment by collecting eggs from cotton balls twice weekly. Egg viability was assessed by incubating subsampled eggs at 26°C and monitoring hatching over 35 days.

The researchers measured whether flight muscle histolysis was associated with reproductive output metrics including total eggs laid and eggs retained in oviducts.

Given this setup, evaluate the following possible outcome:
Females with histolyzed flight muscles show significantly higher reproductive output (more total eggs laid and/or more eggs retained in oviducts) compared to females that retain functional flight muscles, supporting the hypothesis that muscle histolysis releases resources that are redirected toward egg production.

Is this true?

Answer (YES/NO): YES